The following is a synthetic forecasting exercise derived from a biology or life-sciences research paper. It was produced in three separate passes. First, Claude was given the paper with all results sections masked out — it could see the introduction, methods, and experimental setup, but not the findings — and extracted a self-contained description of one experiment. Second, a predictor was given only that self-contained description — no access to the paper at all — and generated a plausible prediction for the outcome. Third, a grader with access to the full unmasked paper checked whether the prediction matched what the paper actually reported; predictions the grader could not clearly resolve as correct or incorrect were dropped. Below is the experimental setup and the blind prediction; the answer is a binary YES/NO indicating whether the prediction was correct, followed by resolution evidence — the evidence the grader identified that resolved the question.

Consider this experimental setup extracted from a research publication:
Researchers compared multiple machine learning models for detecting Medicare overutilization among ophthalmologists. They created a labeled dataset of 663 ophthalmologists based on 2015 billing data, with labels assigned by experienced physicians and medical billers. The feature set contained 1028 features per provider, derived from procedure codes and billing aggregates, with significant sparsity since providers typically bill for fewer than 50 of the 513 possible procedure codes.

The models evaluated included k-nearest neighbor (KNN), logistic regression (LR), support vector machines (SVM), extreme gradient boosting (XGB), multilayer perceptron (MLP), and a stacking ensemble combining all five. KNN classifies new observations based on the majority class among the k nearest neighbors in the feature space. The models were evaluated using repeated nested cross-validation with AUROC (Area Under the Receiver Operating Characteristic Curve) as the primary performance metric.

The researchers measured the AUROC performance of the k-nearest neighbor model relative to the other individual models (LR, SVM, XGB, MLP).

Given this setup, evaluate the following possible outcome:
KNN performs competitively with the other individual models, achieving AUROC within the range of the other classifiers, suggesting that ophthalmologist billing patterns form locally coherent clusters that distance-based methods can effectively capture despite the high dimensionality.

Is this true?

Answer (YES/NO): NO